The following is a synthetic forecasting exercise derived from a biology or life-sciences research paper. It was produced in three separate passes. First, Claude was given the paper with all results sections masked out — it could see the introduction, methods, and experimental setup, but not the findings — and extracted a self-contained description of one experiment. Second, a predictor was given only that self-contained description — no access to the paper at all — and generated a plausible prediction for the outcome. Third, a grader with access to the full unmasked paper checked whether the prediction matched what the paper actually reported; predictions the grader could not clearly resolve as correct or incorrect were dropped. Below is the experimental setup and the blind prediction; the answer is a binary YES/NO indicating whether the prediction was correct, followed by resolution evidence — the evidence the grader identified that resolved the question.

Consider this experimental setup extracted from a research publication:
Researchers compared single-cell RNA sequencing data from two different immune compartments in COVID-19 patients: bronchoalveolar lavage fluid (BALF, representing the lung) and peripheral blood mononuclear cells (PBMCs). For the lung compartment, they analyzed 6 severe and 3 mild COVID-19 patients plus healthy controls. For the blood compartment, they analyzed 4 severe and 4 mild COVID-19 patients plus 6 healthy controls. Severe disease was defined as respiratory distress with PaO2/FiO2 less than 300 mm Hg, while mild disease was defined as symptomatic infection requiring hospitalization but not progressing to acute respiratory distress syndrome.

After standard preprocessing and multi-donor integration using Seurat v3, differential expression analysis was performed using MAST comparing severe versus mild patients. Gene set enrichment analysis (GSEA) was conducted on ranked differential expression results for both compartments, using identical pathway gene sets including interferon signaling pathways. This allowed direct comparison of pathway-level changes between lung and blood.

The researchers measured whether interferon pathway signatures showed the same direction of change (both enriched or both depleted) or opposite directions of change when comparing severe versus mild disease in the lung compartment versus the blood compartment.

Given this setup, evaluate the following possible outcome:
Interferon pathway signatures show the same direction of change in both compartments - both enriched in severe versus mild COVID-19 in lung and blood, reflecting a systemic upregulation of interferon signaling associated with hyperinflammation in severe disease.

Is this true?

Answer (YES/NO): NO